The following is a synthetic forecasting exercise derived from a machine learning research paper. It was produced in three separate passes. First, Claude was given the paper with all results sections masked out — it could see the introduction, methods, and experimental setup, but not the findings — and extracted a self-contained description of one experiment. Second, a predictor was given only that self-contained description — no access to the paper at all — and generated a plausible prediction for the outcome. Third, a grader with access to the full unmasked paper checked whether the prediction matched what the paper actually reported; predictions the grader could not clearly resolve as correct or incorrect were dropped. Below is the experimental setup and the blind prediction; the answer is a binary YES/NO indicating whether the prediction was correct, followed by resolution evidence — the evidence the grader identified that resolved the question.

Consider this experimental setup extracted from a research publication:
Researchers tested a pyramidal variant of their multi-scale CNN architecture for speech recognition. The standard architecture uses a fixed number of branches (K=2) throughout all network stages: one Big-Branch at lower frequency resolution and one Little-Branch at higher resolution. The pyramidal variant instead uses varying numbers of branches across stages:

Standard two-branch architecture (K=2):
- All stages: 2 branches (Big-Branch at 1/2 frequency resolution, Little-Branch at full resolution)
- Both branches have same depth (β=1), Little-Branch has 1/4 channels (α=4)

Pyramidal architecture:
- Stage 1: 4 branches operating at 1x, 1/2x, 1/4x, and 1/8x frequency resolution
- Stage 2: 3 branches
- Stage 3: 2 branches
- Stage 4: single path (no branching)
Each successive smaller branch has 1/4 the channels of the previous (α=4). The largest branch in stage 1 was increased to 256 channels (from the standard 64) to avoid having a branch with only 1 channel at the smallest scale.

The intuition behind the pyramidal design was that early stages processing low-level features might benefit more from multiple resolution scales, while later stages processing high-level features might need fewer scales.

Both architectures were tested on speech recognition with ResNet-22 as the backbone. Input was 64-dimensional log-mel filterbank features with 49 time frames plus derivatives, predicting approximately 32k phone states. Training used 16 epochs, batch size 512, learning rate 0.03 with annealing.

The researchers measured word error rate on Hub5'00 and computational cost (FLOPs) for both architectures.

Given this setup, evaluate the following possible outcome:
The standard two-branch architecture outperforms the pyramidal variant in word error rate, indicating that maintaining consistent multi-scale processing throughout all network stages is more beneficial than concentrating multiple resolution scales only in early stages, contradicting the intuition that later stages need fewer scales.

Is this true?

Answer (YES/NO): NO